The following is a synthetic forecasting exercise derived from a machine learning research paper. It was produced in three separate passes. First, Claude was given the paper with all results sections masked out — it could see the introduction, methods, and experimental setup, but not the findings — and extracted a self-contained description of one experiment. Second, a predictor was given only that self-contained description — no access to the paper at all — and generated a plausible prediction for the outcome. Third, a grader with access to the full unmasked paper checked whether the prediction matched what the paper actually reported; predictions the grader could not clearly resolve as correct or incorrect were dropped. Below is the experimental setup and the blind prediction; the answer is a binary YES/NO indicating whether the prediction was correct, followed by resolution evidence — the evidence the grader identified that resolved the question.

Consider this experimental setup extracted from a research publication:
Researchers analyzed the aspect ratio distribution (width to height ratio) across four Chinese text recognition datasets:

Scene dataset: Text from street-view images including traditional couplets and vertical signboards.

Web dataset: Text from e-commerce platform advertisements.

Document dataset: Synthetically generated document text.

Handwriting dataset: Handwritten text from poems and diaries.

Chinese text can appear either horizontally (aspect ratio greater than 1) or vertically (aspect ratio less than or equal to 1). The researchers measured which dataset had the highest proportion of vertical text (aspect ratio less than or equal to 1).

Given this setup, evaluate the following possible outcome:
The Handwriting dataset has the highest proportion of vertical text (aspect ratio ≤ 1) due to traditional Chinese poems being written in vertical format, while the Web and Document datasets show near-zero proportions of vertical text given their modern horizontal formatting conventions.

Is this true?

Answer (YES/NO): NO